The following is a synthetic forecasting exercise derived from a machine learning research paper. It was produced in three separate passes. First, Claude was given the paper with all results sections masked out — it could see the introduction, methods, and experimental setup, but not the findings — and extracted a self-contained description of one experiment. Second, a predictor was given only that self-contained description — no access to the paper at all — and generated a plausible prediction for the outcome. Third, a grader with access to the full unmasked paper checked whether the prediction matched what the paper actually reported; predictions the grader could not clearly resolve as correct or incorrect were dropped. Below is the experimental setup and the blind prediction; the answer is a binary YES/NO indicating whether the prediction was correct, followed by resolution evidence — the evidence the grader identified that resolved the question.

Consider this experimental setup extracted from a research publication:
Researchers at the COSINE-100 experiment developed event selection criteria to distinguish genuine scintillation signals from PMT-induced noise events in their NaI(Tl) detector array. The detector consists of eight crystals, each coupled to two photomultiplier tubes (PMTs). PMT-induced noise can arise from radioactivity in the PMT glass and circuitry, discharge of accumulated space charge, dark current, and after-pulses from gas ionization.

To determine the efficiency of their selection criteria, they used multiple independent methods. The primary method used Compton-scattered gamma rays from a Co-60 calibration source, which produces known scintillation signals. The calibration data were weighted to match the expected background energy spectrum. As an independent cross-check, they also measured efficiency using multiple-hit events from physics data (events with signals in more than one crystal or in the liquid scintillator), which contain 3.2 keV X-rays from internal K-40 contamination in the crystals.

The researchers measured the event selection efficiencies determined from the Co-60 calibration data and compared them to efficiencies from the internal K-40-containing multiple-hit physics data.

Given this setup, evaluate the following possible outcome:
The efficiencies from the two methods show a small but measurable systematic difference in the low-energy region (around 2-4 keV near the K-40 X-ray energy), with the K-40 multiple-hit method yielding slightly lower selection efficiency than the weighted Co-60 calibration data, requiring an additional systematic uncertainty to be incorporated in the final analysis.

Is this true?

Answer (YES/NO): NO